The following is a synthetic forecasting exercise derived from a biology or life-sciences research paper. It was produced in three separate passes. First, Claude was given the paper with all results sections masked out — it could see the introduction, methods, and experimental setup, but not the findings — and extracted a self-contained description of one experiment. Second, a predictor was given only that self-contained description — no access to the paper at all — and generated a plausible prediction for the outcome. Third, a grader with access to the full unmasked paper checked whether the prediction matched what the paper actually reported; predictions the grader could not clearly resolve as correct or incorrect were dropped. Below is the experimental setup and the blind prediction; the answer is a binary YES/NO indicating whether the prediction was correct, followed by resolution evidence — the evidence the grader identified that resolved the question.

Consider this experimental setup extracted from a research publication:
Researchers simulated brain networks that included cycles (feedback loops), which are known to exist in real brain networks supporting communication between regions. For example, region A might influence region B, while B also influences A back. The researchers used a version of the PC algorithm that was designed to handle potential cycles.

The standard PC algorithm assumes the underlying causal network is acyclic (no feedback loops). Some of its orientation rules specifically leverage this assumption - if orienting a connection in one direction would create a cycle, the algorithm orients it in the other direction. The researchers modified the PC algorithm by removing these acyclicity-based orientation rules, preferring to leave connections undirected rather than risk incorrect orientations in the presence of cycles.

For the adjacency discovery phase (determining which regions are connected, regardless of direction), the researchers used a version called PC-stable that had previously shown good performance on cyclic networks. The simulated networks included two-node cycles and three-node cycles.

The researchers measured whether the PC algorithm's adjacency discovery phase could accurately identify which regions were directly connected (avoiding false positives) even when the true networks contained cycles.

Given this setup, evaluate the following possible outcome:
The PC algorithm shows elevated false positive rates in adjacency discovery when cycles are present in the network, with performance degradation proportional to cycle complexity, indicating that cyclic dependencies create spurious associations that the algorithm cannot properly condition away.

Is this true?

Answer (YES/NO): NO